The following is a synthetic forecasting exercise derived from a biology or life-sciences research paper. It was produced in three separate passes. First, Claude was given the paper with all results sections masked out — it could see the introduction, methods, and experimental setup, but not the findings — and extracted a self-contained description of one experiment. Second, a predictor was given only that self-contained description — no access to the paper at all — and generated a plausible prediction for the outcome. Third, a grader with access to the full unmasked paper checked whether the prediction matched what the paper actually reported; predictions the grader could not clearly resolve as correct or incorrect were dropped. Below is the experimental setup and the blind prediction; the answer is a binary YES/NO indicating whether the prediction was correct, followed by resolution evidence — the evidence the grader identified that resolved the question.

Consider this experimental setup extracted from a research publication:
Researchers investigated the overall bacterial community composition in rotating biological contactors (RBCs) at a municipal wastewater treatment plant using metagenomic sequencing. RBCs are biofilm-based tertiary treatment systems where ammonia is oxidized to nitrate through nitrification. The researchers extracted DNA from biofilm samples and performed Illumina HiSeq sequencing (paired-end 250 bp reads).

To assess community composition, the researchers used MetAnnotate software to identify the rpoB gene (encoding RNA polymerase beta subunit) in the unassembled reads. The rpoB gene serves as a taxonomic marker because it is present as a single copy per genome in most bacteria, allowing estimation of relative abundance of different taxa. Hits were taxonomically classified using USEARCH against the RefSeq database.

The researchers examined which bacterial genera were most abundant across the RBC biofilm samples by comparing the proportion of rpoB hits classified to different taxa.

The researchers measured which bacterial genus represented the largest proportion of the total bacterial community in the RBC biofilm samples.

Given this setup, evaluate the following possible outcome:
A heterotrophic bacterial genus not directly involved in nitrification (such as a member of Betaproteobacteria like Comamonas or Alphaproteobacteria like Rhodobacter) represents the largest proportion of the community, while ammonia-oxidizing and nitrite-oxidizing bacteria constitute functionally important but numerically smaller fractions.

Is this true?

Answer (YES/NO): NO